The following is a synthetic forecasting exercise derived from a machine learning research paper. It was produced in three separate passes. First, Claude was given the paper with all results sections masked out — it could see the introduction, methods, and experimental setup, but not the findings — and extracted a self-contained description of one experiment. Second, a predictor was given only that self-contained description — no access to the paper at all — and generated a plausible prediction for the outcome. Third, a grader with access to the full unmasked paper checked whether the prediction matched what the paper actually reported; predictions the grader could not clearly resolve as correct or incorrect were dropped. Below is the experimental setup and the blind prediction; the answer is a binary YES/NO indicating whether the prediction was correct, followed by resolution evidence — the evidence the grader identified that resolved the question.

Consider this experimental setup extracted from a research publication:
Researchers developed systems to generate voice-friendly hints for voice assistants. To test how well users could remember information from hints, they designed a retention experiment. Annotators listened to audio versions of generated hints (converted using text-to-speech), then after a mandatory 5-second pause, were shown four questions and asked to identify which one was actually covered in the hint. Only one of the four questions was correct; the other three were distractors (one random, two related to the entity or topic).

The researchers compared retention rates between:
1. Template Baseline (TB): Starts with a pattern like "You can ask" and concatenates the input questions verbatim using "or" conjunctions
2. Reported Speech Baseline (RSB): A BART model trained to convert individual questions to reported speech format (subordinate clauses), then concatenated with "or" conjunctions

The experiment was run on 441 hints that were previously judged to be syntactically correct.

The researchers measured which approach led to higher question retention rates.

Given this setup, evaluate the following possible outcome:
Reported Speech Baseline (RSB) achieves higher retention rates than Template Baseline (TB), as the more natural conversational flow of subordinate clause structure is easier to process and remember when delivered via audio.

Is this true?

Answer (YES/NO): NO